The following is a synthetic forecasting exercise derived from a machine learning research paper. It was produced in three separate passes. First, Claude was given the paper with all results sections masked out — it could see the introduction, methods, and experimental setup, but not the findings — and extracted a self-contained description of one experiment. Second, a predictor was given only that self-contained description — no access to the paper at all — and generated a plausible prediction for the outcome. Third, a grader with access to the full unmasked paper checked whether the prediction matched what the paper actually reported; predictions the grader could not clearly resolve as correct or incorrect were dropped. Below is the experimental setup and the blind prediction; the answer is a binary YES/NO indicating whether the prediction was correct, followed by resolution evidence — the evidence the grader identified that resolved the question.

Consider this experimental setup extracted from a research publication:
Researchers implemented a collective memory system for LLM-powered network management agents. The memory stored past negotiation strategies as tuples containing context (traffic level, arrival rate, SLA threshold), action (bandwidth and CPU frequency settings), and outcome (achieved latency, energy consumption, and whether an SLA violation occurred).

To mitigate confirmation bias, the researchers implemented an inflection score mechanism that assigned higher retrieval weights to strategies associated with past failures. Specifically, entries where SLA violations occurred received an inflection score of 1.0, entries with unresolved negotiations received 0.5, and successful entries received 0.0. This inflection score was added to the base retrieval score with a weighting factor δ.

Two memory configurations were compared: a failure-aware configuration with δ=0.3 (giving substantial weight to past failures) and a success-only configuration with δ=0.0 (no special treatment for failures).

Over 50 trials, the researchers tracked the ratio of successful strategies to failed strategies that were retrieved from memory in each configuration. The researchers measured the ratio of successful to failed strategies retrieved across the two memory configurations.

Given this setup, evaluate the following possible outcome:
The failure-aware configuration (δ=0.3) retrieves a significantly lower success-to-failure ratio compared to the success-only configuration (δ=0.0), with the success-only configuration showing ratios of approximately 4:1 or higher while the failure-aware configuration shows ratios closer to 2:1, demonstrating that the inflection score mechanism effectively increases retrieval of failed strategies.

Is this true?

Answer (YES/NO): YES